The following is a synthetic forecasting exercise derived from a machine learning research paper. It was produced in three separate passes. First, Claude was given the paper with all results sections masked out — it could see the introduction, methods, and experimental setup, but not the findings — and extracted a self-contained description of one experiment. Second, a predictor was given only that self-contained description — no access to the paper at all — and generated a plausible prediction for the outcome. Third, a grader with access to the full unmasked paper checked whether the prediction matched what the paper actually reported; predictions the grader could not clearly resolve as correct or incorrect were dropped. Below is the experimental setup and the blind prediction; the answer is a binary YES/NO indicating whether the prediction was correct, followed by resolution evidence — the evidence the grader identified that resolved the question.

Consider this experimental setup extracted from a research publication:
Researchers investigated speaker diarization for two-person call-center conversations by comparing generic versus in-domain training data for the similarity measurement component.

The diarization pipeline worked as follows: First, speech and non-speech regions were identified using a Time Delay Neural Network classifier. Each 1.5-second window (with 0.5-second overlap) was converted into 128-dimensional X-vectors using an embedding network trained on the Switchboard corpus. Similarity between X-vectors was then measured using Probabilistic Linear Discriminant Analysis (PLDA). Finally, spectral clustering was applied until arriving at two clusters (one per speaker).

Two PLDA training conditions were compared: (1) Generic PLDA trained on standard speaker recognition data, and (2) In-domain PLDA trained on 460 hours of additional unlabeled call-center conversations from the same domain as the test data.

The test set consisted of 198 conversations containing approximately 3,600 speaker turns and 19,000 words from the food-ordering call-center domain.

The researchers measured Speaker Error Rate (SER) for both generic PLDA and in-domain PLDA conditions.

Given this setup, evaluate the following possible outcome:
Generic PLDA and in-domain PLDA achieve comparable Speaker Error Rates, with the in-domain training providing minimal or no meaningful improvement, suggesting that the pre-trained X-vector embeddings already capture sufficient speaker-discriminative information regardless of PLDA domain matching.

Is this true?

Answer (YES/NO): NO